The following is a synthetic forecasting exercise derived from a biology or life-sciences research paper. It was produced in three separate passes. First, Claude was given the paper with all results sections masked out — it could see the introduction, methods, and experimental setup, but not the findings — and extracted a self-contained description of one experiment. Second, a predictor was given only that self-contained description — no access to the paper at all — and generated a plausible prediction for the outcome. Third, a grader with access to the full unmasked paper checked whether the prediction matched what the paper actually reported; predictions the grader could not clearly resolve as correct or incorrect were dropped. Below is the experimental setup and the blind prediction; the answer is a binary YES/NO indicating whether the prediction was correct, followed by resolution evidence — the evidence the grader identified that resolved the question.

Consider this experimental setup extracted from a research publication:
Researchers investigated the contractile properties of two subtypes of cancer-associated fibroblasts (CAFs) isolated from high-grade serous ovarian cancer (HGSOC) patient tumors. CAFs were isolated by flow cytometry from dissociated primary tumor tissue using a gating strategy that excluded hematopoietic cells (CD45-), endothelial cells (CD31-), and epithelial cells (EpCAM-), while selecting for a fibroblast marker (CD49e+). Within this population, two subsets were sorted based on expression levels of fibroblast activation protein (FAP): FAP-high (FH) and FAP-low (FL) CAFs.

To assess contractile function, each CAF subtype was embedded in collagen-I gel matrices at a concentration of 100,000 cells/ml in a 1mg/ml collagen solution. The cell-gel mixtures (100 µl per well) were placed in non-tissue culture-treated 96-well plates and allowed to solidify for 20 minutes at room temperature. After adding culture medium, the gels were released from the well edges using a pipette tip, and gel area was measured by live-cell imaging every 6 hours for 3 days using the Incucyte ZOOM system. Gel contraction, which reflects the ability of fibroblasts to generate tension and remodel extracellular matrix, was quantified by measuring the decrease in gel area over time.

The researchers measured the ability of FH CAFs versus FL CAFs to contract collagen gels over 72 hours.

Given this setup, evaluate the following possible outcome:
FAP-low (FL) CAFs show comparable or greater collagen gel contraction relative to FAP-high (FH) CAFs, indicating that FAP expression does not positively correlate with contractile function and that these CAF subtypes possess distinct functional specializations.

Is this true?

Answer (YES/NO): NO